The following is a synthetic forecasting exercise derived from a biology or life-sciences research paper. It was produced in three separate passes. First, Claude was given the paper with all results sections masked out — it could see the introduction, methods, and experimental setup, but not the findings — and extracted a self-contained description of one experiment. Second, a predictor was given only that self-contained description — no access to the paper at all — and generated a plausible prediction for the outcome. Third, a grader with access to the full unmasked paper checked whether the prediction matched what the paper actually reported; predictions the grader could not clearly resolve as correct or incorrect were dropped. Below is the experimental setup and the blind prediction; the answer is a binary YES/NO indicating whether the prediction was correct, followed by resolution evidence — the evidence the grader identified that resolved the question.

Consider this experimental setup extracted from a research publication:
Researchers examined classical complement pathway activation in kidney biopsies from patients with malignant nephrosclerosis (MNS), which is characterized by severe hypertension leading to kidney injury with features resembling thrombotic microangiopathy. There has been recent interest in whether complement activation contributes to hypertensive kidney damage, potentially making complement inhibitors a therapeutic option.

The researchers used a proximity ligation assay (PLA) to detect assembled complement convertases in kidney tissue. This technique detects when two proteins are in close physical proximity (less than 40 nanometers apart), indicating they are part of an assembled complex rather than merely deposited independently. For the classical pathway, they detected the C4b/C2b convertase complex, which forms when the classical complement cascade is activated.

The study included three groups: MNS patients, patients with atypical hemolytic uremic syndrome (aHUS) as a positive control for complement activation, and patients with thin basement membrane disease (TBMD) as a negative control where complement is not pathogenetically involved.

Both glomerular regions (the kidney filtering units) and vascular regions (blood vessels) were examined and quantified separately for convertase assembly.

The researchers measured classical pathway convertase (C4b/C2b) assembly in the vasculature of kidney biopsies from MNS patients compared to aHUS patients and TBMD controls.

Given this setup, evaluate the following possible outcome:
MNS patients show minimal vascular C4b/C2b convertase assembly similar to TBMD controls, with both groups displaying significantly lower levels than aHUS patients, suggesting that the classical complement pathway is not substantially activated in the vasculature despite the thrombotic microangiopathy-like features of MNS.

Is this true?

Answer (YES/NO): NO